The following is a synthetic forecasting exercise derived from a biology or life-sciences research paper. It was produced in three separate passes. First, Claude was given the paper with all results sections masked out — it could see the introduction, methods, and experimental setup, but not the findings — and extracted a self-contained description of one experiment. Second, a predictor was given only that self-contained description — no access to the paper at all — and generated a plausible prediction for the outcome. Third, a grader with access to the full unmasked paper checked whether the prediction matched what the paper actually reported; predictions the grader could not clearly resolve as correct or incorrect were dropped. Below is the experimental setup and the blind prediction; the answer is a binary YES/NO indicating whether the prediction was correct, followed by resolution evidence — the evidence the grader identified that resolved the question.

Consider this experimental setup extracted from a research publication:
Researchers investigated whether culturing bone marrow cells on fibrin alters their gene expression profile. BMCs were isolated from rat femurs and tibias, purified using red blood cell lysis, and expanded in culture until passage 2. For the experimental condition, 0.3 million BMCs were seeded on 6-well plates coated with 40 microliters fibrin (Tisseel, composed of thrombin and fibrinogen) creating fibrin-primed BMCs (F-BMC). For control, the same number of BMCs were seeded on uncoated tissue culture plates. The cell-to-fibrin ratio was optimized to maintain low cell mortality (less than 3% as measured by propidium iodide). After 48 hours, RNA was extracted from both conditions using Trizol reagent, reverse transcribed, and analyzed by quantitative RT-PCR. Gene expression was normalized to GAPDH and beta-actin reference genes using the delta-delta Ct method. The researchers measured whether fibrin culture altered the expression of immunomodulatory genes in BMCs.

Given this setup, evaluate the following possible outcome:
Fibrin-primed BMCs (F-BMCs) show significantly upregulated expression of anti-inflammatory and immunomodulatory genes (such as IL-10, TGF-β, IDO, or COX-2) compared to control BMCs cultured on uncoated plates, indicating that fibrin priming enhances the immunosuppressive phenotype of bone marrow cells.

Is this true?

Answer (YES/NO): NO